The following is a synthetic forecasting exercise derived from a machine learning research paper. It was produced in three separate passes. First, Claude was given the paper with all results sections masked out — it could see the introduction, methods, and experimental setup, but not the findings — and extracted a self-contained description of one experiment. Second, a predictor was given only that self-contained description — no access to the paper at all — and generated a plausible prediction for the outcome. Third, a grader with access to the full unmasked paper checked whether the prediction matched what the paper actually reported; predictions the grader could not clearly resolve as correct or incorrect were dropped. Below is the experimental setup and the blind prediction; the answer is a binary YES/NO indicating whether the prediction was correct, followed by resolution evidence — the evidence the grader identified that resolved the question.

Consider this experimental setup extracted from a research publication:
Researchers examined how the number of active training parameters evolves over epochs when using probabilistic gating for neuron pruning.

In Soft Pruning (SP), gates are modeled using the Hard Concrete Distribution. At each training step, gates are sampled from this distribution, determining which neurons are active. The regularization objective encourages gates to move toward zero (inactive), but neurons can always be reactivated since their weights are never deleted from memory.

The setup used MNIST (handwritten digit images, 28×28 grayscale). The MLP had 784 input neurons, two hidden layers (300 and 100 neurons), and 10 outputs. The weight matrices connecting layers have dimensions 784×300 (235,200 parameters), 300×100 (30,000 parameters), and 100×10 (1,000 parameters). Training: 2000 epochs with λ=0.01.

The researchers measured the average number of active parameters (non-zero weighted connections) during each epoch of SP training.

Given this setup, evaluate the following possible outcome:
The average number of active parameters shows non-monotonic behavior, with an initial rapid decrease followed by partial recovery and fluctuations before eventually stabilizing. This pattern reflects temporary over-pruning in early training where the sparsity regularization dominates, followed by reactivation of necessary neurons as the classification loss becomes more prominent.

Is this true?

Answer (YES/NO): NO